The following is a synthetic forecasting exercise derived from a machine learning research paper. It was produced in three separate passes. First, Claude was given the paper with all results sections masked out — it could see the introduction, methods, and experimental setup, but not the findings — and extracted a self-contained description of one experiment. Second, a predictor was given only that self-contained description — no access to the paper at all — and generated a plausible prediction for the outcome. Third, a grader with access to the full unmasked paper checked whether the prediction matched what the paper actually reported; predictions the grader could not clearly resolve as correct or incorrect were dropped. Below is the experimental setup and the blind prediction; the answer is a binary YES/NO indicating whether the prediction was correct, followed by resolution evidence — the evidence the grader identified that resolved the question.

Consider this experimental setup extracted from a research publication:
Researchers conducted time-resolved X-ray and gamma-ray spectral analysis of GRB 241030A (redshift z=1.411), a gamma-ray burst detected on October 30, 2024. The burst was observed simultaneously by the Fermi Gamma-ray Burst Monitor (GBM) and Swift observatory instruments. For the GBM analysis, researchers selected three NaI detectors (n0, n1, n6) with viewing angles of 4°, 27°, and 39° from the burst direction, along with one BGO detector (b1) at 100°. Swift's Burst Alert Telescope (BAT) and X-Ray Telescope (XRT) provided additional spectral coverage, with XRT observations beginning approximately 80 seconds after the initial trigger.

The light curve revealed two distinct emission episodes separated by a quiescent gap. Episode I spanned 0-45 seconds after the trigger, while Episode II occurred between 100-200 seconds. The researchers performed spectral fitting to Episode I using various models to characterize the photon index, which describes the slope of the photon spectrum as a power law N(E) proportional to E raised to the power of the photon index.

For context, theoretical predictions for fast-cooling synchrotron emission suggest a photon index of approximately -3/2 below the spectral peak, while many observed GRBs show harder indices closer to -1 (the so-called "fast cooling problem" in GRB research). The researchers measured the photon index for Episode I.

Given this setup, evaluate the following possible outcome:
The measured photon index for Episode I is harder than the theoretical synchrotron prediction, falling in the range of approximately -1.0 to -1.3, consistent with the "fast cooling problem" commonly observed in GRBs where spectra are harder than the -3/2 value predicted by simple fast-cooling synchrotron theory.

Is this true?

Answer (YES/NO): NO